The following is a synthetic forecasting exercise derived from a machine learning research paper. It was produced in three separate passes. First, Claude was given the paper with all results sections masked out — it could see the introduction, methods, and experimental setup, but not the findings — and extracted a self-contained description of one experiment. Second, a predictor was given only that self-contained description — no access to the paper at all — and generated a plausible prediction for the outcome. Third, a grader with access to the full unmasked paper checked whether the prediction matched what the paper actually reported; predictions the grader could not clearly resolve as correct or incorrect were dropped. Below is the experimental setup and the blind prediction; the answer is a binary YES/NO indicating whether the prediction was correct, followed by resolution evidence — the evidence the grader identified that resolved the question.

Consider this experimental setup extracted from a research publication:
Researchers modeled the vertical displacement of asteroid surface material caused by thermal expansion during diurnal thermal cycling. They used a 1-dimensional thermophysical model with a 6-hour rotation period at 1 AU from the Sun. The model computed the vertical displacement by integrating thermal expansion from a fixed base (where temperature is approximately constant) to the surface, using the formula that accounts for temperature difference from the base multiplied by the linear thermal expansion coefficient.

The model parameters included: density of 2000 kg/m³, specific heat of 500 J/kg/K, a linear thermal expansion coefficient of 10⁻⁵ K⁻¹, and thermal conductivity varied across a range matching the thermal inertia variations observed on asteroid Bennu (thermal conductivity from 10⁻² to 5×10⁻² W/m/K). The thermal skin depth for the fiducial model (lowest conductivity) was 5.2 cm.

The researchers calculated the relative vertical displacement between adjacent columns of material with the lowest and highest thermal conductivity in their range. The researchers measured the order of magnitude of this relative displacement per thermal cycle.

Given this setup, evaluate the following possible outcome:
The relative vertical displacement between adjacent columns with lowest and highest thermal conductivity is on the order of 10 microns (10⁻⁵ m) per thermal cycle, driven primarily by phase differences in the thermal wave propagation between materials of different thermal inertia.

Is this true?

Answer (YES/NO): YES